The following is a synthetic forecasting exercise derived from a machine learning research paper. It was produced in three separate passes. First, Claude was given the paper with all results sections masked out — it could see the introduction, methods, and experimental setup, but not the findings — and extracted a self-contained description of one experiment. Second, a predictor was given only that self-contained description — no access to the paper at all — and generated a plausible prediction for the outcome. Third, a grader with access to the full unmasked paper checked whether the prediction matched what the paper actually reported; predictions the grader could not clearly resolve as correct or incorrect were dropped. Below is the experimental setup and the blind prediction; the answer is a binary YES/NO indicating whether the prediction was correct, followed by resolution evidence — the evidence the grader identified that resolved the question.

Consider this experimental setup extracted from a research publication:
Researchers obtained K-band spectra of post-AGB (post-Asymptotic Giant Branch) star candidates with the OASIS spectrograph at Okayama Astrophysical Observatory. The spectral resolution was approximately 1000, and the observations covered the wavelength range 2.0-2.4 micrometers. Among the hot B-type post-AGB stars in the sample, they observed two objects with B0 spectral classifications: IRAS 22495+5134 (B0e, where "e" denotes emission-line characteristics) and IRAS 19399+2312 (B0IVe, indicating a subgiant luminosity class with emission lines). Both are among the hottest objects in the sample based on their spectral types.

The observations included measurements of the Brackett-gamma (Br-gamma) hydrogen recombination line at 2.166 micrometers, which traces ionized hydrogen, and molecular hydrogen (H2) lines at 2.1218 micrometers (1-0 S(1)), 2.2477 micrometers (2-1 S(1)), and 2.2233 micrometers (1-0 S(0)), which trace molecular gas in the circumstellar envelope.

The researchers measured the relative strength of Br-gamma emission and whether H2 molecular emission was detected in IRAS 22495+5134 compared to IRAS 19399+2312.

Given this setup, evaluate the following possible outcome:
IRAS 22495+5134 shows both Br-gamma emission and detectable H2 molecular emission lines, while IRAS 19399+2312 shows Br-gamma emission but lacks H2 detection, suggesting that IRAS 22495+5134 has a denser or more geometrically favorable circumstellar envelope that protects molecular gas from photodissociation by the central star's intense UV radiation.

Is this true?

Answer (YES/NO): NO